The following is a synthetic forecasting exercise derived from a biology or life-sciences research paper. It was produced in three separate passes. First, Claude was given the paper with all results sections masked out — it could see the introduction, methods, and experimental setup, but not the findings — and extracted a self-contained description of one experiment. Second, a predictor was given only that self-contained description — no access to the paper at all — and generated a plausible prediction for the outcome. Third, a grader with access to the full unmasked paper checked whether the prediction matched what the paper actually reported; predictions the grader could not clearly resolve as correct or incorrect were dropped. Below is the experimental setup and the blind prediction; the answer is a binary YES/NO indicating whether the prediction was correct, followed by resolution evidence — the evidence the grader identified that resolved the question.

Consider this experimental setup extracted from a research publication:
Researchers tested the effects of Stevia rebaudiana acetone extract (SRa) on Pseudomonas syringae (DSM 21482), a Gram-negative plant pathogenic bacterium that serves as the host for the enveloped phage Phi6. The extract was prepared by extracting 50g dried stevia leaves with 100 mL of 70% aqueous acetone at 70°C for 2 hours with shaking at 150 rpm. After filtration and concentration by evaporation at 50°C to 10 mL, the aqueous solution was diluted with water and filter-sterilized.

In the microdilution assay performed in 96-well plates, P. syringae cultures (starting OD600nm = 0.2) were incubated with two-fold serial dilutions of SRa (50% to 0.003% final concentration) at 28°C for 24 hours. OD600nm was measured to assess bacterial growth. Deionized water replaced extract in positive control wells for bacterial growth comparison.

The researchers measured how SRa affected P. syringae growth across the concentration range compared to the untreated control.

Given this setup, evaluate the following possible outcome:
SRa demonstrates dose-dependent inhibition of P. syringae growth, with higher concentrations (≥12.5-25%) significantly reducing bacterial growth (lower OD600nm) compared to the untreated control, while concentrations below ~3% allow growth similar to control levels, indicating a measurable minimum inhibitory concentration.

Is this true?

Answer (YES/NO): NO